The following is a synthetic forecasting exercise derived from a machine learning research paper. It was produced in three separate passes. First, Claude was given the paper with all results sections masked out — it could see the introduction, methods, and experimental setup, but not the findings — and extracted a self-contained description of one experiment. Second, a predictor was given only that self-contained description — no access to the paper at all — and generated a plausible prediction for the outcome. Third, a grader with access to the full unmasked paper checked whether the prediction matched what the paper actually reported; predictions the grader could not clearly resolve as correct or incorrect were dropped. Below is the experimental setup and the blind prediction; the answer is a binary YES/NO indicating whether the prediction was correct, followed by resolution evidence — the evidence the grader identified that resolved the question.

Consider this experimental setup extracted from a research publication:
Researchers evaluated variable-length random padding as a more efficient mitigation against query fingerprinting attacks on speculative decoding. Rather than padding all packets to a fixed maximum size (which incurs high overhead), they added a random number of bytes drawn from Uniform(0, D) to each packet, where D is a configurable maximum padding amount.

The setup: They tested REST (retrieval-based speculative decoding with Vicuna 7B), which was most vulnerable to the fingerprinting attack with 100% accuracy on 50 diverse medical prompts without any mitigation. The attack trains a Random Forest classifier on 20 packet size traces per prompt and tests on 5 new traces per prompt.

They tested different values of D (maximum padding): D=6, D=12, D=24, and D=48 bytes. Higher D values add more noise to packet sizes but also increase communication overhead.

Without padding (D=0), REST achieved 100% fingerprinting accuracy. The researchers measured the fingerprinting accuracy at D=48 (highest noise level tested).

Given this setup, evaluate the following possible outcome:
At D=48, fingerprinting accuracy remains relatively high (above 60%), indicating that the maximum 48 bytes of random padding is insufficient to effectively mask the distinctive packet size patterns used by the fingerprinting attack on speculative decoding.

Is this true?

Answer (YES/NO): NO